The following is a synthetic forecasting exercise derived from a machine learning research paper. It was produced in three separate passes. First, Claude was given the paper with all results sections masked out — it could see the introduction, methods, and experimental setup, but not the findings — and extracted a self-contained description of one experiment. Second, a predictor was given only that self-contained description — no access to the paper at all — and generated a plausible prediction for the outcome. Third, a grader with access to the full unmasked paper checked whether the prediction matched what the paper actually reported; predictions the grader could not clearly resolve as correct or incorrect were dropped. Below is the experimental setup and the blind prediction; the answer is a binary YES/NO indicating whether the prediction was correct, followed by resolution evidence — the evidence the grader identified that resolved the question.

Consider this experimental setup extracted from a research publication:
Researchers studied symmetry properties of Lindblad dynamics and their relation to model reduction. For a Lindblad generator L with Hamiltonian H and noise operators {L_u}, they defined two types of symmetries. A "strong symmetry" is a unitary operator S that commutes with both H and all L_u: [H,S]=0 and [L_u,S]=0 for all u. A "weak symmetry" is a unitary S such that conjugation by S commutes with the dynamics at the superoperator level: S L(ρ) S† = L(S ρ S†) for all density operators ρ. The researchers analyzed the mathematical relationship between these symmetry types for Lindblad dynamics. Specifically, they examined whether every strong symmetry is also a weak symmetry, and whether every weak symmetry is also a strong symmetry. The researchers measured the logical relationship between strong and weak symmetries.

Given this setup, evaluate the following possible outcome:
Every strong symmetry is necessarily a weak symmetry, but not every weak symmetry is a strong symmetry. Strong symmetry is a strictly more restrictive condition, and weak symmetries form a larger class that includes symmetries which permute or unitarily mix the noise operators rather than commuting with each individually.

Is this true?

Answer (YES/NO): YES